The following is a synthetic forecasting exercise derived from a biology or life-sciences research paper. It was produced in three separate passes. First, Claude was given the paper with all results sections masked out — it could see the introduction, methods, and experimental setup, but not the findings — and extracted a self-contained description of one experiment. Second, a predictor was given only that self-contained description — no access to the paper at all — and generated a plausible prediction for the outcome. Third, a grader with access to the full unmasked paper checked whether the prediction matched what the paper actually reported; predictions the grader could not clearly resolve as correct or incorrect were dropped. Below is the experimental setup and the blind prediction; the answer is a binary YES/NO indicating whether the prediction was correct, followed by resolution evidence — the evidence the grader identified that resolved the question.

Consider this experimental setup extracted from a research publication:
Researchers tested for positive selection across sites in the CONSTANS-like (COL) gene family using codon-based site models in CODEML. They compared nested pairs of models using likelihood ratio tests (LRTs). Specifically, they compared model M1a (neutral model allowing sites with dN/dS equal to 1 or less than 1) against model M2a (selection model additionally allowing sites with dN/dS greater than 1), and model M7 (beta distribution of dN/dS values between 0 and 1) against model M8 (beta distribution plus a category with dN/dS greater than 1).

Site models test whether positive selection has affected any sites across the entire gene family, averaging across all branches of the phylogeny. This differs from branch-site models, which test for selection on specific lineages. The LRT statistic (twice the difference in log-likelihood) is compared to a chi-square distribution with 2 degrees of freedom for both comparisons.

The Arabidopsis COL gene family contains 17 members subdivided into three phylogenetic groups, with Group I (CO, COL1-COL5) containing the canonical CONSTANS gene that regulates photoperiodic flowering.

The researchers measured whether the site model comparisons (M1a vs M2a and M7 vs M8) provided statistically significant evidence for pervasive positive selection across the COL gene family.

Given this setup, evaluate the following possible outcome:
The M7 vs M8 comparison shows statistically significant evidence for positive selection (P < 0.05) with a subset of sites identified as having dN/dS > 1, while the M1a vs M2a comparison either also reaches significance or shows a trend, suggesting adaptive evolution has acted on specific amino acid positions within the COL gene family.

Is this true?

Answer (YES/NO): NO